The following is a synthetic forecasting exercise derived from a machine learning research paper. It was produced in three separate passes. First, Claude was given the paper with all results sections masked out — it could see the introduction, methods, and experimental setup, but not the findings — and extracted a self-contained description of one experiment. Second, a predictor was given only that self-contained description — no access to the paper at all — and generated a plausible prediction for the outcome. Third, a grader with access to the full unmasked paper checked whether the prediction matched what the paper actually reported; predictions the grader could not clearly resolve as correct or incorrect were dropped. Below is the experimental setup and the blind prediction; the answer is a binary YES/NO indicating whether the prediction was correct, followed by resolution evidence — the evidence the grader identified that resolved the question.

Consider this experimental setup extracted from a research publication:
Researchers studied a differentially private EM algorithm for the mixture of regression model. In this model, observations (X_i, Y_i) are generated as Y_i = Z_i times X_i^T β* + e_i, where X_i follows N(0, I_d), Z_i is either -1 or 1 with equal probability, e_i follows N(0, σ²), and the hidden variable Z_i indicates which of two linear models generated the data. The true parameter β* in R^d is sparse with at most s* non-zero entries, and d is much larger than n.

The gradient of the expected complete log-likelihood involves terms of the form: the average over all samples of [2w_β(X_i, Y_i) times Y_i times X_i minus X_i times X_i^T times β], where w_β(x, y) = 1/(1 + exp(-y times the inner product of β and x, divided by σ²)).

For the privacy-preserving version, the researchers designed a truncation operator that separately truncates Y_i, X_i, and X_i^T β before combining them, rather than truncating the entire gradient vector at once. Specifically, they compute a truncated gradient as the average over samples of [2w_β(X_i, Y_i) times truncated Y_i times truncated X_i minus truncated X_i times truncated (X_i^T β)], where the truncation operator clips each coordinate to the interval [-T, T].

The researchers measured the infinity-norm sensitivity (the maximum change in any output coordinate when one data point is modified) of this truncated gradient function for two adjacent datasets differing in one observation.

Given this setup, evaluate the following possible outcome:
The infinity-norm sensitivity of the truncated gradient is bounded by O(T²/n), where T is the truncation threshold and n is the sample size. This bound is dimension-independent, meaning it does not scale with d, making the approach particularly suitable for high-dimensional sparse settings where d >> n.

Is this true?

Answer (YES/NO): NO